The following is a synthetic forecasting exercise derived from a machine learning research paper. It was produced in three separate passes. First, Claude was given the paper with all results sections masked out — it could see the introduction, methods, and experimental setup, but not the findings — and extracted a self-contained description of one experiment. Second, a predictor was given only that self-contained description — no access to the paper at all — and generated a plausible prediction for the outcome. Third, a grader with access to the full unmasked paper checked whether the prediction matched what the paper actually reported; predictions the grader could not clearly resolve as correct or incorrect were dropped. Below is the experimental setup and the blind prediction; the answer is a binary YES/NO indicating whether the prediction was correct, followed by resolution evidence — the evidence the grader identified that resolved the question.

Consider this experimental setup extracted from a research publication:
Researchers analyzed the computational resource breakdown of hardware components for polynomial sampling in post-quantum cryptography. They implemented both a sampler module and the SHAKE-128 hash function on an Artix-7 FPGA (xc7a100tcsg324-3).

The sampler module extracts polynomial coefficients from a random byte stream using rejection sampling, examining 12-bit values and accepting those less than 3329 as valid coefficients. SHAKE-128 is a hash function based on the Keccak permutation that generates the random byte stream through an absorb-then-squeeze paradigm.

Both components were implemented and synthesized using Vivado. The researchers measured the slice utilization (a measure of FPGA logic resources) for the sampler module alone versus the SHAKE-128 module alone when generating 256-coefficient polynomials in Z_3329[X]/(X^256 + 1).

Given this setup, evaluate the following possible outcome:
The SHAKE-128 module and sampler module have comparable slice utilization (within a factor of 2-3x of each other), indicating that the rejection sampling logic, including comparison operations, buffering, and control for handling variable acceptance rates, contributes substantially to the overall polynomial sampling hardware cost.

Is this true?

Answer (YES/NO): NO